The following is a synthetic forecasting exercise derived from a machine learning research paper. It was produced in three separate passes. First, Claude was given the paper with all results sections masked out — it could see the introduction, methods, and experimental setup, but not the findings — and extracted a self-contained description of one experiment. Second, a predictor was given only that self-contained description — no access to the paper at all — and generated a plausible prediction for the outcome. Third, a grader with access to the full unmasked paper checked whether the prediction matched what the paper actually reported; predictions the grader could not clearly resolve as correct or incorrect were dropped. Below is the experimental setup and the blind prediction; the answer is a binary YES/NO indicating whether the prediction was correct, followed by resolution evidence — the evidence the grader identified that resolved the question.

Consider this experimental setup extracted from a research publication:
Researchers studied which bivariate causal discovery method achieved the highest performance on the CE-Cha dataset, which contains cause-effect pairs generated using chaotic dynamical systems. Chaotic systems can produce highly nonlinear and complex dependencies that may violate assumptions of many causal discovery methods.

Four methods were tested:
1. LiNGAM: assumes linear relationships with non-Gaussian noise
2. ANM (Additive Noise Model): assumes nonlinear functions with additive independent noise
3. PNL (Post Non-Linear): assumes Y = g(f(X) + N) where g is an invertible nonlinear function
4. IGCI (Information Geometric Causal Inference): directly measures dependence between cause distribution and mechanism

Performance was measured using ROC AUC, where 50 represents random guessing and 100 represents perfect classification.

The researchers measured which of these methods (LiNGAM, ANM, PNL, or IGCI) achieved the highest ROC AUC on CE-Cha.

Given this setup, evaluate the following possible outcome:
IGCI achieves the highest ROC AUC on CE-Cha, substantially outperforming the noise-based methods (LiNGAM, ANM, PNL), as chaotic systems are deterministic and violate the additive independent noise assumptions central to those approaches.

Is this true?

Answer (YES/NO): NO